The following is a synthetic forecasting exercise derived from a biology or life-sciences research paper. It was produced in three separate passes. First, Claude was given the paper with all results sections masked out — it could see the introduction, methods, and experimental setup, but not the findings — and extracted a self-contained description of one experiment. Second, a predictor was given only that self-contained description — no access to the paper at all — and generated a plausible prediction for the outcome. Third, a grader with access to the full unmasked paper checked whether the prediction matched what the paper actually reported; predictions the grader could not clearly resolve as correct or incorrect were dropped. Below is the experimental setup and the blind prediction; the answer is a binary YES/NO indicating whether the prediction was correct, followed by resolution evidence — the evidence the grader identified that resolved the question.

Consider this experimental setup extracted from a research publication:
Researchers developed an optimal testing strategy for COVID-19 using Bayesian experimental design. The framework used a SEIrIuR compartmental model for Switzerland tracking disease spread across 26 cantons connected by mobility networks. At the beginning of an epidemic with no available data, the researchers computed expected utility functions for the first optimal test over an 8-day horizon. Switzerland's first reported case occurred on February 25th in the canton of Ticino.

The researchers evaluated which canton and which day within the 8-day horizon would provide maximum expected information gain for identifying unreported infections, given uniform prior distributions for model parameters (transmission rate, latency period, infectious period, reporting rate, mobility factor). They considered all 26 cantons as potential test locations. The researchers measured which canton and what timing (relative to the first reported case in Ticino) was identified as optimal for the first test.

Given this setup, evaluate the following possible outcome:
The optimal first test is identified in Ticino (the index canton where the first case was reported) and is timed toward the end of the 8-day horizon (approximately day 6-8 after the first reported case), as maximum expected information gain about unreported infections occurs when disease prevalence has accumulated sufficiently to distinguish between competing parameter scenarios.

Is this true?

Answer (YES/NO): NO